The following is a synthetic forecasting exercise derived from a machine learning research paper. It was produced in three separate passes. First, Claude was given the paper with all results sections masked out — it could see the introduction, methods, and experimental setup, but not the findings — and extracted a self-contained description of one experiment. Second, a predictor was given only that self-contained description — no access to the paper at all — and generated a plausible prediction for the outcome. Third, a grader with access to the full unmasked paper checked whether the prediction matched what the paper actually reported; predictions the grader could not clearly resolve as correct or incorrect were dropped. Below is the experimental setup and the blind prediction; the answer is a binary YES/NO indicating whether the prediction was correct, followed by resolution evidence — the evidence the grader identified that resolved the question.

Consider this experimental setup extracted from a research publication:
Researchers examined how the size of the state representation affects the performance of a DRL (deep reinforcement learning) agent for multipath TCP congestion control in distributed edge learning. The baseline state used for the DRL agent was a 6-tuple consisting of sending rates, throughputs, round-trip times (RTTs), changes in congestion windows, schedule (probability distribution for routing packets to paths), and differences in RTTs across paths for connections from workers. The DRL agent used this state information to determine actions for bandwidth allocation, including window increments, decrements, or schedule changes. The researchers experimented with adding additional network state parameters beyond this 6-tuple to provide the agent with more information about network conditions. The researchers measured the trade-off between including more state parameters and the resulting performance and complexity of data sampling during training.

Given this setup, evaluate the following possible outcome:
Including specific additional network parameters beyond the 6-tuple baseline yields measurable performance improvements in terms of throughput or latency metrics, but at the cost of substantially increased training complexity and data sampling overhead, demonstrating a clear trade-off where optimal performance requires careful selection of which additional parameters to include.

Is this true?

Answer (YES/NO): NO